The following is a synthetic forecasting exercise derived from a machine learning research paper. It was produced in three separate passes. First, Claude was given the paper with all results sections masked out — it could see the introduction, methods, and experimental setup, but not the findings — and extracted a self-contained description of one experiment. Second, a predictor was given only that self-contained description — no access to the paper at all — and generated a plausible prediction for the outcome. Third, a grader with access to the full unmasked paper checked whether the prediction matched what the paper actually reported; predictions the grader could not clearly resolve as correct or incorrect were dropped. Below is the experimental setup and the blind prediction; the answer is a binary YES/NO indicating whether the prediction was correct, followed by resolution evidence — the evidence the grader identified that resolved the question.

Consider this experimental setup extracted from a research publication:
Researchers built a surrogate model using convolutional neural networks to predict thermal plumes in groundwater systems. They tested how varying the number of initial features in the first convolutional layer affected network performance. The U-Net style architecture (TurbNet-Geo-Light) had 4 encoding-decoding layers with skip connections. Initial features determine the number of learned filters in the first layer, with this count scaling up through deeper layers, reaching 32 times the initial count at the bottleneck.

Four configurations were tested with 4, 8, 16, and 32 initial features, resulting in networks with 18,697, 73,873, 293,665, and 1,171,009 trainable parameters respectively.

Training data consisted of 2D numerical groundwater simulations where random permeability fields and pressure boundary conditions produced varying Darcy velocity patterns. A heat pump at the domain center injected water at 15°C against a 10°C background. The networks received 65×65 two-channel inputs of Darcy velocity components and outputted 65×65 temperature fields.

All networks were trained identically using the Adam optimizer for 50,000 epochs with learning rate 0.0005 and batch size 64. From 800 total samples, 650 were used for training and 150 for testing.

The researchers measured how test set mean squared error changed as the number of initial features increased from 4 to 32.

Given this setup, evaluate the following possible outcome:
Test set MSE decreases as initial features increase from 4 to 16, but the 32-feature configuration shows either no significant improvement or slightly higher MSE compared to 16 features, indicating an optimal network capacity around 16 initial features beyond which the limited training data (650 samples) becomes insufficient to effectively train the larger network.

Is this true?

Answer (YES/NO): NO